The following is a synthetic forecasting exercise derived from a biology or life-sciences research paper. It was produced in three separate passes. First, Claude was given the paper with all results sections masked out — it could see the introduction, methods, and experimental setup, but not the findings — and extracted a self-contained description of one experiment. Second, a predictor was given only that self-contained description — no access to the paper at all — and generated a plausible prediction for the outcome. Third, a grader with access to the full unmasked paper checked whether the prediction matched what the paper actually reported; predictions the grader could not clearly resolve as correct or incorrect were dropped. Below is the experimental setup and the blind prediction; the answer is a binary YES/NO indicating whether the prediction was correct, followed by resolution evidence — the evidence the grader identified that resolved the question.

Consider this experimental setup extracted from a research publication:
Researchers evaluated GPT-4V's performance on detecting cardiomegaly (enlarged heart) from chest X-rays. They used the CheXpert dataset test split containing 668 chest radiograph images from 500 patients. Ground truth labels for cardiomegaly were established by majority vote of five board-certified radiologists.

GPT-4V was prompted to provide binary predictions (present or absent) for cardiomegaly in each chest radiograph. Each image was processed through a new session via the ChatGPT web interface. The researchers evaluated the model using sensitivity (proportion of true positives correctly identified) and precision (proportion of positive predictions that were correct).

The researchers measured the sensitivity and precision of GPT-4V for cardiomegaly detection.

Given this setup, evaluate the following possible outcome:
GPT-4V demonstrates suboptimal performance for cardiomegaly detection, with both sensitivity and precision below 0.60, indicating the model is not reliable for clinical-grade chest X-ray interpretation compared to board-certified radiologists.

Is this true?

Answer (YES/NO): NO